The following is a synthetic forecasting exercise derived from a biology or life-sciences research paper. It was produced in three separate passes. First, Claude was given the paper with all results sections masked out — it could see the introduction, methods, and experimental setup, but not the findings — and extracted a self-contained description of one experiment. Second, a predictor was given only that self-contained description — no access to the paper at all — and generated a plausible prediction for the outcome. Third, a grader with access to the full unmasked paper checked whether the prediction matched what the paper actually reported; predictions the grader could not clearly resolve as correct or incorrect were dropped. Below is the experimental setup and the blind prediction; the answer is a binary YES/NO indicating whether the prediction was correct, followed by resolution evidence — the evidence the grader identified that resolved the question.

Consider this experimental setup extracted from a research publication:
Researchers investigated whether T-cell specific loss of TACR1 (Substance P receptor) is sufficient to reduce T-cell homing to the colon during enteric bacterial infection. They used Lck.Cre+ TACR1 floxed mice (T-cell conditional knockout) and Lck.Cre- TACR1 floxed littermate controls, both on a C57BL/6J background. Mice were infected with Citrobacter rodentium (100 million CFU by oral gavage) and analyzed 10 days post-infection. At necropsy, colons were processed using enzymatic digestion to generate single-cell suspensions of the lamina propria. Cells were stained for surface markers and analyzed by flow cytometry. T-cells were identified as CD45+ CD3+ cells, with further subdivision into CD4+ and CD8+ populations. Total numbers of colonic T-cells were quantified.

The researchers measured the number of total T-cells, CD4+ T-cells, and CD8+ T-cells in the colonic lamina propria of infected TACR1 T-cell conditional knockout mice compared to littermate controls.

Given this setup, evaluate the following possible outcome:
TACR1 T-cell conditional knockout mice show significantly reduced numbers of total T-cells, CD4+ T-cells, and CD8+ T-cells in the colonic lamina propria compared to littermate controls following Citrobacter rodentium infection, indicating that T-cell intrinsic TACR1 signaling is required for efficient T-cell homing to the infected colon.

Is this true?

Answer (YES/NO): NO